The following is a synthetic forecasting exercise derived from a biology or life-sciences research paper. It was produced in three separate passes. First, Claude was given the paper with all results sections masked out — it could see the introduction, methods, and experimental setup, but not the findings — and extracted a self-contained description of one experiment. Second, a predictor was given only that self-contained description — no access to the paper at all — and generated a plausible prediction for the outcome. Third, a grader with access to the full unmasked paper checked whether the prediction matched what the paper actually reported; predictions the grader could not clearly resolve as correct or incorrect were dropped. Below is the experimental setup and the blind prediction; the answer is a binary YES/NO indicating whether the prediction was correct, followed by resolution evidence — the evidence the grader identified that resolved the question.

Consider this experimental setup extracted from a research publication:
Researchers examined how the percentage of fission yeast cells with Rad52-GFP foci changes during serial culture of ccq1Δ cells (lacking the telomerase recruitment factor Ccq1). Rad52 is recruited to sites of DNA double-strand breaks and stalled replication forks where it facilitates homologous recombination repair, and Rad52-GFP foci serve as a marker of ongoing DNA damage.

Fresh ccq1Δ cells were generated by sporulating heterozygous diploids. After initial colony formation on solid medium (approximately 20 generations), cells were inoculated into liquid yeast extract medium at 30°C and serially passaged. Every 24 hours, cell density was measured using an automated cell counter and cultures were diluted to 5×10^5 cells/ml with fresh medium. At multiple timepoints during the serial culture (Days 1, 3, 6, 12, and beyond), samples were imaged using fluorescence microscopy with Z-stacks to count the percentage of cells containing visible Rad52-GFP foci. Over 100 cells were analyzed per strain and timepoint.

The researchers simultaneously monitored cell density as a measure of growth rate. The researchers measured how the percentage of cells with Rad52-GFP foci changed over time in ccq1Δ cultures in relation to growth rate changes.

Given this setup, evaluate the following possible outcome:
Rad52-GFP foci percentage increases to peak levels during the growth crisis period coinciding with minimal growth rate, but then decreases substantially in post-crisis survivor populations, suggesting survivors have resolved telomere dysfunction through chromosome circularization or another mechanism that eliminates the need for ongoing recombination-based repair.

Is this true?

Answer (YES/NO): NO